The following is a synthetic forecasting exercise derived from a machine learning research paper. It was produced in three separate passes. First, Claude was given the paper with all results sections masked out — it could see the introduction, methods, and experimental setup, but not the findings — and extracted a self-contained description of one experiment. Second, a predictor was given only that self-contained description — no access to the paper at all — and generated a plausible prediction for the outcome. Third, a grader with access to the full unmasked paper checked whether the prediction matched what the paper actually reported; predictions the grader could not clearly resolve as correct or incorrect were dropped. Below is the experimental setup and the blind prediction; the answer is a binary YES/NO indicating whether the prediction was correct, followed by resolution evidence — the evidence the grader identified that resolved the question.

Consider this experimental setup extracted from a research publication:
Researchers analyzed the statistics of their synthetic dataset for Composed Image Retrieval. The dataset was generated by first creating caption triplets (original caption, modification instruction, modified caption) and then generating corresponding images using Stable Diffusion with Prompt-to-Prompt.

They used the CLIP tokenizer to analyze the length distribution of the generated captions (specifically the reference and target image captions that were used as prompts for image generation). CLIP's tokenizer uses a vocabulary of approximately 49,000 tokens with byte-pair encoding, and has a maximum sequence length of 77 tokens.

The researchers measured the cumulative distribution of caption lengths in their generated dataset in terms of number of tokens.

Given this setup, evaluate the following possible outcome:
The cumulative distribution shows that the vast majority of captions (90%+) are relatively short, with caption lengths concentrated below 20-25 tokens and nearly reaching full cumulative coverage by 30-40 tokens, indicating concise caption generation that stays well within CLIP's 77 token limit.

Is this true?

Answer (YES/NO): YES